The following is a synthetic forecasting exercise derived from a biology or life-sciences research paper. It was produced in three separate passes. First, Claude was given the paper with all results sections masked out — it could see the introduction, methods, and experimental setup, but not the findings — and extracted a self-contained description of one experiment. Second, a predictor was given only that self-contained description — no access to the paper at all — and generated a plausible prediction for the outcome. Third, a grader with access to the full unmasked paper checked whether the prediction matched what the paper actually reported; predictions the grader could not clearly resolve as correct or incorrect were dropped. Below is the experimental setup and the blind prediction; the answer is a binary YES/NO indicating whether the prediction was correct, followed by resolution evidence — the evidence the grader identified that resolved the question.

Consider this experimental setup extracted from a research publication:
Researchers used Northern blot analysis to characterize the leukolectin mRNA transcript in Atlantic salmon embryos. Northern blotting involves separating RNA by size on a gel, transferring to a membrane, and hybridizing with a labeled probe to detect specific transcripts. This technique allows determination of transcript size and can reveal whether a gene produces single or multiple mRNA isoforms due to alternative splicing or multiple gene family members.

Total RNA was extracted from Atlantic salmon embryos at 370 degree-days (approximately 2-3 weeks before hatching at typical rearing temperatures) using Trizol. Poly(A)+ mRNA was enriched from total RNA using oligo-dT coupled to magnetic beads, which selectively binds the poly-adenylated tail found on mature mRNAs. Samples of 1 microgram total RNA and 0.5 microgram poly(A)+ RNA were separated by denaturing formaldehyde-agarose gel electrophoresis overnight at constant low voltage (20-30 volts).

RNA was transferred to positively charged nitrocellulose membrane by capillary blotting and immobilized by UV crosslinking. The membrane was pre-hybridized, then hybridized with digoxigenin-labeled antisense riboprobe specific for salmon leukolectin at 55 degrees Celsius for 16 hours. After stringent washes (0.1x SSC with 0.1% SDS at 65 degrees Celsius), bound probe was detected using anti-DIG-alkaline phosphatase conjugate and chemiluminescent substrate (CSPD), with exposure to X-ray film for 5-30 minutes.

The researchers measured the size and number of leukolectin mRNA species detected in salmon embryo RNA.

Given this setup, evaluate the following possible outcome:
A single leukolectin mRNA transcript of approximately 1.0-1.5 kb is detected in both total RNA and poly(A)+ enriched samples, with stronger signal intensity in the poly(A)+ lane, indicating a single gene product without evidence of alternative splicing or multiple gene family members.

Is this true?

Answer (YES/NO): NO